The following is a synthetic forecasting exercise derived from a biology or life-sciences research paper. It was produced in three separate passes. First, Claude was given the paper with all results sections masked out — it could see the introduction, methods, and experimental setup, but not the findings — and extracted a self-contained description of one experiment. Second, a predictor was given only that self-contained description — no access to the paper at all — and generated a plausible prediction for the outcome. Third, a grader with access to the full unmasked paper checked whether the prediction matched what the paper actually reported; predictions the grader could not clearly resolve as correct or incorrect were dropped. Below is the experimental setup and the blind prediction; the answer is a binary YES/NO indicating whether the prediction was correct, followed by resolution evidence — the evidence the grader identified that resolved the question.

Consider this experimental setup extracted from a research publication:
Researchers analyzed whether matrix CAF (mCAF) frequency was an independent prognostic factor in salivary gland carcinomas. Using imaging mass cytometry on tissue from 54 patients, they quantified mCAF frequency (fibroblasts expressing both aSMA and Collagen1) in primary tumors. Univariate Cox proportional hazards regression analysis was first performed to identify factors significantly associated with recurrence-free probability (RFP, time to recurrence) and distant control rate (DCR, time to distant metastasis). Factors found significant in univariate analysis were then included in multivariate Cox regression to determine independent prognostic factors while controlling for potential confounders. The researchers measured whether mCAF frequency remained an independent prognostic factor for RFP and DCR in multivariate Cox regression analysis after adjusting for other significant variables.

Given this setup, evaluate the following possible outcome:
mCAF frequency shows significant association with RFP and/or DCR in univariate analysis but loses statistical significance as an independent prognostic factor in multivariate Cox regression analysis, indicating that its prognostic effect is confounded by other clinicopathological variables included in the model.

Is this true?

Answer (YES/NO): NO